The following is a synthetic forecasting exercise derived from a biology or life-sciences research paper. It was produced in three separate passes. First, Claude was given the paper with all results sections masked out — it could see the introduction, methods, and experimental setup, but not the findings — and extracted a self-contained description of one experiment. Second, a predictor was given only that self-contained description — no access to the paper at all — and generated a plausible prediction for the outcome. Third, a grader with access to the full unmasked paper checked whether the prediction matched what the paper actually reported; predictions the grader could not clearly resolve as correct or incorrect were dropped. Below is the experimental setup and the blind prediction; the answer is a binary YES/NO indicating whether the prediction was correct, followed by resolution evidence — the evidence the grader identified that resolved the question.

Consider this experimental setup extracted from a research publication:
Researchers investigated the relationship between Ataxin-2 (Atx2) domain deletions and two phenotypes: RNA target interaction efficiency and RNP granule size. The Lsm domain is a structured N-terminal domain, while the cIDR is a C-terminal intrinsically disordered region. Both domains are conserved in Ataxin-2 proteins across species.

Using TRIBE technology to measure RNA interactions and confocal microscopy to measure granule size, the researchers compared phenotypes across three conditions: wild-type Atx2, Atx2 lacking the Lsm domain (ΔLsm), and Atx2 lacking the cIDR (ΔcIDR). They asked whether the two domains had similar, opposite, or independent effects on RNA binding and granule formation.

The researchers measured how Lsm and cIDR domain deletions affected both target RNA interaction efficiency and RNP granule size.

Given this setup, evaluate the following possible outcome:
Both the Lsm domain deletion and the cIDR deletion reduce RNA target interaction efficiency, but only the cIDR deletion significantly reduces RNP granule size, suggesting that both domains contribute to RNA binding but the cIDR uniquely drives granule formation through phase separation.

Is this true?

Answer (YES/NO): NO